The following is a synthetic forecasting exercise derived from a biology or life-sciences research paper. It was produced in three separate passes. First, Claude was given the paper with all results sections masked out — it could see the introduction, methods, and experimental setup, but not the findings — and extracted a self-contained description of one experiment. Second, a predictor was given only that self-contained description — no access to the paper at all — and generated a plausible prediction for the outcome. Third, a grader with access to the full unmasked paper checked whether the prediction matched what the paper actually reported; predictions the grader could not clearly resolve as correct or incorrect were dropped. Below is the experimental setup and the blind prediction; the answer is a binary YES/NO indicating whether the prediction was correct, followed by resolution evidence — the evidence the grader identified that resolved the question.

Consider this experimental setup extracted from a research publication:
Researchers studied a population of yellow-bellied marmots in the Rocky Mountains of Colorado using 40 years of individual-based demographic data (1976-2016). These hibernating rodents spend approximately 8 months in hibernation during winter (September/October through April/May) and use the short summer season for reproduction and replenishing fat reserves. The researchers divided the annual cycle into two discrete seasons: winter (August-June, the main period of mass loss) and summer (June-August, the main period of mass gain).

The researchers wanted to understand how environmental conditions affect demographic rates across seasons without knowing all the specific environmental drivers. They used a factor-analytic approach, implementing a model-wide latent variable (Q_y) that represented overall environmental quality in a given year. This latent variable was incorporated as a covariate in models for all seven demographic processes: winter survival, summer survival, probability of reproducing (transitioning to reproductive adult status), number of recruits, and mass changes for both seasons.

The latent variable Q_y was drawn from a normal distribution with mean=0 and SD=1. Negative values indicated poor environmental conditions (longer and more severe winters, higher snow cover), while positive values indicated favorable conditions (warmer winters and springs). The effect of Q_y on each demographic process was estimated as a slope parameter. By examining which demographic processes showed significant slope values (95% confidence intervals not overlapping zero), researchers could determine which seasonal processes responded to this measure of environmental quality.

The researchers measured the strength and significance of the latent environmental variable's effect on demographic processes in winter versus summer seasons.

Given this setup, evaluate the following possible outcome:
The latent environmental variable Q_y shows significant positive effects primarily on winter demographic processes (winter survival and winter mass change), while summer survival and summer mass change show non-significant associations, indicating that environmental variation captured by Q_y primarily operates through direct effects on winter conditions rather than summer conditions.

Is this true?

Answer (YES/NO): YES